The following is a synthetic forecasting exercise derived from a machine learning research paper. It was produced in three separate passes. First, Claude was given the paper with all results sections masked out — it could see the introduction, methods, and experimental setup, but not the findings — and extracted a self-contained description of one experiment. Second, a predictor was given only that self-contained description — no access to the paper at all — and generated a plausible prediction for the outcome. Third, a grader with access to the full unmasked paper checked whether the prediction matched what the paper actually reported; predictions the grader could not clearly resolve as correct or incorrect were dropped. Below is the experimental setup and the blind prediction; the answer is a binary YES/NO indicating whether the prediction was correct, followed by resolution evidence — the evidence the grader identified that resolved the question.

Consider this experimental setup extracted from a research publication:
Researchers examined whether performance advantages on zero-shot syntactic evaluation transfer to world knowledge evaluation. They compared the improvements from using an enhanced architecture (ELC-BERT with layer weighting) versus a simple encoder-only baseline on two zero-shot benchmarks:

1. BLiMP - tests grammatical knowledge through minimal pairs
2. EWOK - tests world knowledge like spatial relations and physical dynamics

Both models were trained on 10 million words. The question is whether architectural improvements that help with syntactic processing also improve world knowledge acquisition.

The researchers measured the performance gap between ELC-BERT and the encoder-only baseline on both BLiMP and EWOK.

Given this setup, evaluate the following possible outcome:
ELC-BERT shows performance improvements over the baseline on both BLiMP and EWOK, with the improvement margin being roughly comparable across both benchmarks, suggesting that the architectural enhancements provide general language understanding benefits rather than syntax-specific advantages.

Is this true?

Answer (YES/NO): NO